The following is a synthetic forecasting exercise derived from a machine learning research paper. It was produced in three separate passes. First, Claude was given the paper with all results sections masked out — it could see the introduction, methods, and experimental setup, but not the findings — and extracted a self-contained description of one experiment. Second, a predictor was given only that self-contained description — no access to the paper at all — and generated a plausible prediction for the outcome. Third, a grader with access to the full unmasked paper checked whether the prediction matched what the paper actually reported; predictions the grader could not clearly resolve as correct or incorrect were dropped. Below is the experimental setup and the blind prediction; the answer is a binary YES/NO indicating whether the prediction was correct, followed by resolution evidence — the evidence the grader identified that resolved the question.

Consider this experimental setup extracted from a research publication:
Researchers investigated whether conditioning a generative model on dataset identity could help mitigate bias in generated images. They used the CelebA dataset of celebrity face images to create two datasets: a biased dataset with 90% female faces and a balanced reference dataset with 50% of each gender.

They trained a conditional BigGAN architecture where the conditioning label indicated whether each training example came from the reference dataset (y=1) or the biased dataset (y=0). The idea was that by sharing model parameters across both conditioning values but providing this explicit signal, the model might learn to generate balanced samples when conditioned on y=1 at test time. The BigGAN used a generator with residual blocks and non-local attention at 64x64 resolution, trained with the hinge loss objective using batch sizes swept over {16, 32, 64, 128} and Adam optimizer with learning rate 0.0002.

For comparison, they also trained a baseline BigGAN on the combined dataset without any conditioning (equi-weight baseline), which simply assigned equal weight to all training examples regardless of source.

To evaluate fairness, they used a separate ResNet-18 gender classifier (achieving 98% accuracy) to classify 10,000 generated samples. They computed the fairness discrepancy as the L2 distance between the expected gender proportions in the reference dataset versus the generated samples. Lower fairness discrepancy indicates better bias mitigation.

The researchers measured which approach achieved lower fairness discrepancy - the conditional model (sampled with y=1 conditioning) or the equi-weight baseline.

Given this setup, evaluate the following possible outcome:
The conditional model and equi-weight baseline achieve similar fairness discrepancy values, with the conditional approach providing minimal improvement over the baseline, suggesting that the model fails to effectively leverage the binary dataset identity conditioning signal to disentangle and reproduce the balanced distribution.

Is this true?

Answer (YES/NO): YES